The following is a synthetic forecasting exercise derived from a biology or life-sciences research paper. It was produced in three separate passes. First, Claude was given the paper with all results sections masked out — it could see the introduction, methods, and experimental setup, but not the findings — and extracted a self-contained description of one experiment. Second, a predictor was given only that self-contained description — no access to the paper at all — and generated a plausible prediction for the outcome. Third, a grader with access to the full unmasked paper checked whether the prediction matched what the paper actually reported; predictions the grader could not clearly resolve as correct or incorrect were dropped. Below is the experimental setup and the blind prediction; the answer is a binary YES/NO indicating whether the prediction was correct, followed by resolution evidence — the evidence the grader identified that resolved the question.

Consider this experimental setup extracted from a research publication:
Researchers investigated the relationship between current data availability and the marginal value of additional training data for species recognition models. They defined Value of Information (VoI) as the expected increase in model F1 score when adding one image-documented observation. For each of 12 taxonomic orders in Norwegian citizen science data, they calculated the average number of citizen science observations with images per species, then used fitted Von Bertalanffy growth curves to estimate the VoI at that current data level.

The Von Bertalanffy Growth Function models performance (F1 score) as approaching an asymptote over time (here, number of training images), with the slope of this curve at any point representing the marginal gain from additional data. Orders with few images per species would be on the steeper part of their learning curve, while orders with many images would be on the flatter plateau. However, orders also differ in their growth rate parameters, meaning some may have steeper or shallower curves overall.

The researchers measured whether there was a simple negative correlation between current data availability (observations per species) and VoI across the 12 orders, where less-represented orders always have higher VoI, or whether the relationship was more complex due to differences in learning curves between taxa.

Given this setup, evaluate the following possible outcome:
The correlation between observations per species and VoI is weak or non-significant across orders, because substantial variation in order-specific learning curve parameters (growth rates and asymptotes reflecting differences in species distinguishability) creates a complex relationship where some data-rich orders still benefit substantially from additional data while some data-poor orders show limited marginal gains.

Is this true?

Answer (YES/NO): NO